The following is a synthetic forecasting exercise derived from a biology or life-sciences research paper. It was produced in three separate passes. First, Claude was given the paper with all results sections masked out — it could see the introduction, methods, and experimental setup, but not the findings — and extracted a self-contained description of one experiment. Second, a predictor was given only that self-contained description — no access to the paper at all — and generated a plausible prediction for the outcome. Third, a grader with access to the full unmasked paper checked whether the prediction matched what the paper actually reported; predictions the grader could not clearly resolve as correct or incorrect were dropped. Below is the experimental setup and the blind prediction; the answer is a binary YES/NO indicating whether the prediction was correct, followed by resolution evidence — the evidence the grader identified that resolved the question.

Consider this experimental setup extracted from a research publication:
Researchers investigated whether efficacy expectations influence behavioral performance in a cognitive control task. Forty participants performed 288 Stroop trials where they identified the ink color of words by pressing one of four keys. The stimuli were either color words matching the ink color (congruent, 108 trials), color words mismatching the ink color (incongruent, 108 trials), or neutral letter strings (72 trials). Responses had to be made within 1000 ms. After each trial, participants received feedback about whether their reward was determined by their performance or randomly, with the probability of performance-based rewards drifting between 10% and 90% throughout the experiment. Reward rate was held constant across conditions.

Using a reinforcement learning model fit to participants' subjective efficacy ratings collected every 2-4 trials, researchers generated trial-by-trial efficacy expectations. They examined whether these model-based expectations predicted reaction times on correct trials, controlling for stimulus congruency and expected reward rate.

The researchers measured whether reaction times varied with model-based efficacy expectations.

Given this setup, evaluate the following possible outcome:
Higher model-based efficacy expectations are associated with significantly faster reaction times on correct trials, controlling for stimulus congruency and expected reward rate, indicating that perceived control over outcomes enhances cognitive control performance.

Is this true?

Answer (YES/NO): NO